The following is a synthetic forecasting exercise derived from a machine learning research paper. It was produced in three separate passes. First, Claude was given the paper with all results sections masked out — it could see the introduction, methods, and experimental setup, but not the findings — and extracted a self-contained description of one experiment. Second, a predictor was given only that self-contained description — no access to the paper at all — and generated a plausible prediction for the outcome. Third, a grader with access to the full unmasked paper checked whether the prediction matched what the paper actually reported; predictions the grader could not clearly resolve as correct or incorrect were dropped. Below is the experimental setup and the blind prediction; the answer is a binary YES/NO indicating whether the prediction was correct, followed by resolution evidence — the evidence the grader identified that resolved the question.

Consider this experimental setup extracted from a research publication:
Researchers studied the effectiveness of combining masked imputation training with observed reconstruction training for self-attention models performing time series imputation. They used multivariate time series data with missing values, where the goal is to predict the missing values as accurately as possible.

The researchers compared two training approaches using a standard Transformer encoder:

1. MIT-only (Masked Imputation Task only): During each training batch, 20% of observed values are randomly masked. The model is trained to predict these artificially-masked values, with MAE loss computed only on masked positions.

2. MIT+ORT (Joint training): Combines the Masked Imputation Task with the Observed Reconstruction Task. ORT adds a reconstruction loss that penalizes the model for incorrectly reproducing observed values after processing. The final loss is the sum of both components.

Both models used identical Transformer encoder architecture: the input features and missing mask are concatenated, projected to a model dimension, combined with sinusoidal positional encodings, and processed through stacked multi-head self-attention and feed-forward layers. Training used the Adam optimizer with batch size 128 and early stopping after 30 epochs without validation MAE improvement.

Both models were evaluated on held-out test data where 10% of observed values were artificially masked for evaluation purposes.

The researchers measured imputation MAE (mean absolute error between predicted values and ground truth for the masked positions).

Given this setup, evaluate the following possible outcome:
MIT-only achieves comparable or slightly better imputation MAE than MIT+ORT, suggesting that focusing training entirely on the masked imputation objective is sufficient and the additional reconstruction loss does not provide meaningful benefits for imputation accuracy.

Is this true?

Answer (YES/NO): NO